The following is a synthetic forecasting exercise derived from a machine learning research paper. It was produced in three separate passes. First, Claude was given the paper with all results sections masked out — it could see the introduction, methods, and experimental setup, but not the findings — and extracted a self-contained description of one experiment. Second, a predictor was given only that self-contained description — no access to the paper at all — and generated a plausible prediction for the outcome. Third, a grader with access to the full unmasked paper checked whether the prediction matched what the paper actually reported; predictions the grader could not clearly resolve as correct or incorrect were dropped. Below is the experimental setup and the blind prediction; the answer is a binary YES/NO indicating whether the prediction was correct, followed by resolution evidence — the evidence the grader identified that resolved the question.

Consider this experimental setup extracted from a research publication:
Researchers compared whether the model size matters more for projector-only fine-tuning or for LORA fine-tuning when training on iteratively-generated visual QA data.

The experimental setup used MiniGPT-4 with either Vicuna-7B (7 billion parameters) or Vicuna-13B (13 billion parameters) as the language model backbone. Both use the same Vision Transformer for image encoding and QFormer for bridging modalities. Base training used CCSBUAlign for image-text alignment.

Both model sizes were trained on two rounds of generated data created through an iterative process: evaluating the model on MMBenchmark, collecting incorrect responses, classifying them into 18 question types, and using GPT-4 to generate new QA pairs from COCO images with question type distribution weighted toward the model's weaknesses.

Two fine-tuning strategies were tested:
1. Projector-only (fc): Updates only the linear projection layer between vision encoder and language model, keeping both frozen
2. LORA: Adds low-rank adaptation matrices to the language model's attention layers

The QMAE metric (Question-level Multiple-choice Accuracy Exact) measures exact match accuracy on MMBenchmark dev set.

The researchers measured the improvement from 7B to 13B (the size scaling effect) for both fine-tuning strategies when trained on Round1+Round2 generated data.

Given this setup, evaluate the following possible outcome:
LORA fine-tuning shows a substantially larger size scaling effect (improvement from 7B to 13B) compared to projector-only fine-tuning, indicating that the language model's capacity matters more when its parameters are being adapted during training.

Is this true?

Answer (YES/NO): NO